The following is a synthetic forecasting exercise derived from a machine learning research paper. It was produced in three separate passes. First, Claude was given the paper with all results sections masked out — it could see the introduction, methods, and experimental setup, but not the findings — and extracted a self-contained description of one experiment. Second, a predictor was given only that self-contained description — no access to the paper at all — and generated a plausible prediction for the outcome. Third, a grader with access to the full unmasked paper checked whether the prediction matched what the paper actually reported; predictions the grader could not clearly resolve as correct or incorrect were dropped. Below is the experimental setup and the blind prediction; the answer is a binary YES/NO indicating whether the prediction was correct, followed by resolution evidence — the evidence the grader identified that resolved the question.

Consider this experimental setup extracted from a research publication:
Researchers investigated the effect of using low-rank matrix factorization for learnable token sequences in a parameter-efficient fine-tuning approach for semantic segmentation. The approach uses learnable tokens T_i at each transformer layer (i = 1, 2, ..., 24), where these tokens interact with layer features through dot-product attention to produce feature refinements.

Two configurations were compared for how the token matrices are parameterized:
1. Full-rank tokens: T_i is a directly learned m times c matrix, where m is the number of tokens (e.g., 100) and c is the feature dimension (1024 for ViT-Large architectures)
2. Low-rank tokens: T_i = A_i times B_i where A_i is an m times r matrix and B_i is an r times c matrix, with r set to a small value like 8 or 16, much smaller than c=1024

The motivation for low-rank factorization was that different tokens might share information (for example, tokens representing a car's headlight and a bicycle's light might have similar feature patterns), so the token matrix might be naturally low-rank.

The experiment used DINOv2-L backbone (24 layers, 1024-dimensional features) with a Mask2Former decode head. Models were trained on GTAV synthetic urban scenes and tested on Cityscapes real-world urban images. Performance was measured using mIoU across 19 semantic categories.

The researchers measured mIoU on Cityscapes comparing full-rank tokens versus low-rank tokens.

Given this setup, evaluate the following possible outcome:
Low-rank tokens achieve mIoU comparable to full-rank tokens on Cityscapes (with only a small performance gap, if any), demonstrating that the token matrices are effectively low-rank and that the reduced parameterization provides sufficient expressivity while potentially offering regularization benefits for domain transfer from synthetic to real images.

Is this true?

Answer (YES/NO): YES